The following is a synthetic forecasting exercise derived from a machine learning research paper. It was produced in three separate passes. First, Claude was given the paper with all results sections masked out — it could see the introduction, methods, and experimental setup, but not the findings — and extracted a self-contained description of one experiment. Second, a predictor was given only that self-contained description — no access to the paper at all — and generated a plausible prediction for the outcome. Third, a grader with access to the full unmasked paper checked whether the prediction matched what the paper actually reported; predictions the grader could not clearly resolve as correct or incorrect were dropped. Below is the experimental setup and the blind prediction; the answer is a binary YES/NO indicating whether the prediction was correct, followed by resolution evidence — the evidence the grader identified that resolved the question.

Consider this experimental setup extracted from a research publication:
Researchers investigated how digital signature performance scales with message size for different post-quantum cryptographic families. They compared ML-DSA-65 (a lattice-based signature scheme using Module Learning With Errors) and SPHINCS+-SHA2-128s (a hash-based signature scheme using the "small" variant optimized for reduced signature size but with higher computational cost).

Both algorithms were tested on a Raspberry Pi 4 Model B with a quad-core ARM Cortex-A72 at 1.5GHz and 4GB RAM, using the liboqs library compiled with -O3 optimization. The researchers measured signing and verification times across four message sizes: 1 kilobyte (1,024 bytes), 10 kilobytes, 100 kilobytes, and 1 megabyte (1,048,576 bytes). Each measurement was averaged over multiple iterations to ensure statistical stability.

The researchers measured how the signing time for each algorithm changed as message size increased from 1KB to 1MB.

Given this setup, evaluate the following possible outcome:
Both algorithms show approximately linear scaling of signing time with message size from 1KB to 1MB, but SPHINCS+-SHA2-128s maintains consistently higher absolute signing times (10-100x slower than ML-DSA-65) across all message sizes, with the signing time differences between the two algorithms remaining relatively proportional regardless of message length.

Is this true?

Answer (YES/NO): NO